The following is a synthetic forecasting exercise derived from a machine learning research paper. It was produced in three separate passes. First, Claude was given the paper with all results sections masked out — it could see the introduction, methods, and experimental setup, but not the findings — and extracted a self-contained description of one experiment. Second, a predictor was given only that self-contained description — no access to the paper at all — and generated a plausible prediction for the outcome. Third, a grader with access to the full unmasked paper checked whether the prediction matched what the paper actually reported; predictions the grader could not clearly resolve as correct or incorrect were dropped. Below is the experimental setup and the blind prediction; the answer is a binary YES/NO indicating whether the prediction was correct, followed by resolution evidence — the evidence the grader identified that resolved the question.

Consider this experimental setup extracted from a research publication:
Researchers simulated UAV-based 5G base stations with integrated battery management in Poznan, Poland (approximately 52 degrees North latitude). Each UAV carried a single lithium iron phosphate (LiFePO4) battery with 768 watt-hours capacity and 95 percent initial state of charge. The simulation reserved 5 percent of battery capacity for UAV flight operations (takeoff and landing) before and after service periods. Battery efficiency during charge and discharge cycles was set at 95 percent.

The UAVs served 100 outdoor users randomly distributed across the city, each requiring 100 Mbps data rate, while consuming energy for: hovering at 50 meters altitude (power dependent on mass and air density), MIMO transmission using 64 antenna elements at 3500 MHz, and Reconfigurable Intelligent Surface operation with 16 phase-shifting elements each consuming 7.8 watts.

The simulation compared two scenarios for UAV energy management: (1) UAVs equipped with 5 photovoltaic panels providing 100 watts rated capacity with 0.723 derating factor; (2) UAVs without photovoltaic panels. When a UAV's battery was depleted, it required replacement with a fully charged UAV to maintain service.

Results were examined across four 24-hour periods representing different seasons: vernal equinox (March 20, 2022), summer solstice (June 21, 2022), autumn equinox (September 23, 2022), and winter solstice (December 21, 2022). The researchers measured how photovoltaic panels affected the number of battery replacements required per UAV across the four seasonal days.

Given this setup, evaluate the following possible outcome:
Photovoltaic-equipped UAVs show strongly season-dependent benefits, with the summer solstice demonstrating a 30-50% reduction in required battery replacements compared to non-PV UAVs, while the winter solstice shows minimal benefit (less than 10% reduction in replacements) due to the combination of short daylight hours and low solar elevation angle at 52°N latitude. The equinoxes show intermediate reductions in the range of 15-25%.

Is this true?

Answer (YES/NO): NO